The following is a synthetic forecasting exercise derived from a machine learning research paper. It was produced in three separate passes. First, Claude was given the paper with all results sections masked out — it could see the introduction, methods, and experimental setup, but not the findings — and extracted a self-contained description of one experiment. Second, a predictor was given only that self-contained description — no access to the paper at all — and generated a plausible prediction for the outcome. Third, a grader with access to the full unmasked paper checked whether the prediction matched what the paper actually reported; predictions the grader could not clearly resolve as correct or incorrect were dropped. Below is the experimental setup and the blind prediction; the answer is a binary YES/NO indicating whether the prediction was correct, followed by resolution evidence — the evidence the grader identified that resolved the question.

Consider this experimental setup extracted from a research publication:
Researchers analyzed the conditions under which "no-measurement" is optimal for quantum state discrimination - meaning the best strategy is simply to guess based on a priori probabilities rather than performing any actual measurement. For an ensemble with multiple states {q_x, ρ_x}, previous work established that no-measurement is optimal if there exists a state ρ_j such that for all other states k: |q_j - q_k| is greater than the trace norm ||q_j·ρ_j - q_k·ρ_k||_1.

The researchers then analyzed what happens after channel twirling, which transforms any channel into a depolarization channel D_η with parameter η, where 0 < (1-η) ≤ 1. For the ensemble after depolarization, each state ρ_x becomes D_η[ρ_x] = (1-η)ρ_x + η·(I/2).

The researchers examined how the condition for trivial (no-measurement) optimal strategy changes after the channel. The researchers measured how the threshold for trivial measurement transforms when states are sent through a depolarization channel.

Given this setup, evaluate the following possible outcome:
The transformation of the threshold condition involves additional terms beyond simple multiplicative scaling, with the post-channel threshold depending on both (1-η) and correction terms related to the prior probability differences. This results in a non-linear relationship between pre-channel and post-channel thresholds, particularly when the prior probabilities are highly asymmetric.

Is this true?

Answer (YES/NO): NO